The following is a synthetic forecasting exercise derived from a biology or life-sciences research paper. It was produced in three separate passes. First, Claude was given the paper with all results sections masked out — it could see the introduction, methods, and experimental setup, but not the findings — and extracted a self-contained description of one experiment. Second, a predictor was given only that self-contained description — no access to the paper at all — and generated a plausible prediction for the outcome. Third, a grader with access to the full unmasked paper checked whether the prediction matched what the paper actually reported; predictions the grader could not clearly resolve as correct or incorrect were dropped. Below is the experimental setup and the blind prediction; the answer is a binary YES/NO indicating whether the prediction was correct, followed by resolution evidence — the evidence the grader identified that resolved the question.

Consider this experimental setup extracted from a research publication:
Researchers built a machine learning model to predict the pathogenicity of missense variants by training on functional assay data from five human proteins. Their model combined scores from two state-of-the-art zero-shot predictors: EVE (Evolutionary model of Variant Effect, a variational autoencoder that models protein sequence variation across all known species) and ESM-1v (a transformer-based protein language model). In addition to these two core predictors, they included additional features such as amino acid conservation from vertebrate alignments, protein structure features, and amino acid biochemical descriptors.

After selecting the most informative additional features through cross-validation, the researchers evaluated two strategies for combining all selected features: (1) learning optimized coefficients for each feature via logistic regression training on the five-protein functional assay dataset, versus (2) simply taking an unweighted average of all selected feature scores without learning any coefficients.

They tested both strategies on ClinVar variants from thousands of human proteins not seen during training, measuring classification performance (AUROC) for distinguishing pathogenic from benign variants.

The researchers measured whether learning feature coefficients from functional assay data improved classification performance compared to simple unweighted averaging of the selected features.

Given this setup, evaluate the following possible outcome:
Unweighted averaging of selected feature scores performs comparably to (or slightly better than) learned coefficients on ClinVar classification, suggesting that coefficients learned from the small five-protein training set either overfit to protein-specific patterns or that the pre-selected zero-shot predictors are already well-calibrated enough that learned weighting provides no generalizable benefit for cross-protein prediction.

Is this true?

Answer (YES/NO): NO